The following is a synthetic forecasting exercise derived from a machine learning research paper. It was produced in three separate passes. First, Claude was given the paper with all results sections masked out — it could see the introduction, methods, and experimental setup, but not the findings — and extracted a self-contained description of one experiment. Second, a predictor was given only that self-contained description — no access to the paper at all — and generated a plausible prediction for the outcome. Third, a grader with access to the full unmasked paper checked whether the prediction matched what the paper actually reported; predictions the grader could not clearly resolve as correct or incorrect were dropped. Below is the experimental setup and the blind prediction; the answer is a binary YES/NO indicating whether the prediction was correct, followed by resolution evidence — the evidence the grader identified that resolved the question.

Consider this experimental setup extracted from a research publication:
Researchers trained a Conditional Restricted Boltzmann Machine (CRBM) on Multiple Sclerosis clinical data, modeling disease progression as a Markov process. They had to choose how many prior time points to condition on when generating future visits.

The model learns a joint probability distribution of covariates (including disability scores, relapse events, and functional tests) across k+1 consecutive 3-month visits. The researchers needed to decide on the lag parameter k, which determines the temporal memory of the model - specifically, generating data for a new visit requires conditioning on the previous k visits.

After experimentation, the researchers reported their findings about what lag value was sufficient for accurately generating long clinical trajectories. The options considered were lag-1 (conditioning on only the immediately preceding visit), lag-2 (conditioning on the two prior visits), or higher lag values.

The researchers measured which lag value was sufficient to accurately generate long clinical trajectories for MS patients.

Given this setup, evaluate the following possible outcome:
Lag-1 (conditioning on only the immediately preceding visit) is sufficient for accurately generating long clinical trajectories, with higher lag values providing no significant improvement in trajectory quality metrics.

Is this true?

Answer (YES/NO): NO